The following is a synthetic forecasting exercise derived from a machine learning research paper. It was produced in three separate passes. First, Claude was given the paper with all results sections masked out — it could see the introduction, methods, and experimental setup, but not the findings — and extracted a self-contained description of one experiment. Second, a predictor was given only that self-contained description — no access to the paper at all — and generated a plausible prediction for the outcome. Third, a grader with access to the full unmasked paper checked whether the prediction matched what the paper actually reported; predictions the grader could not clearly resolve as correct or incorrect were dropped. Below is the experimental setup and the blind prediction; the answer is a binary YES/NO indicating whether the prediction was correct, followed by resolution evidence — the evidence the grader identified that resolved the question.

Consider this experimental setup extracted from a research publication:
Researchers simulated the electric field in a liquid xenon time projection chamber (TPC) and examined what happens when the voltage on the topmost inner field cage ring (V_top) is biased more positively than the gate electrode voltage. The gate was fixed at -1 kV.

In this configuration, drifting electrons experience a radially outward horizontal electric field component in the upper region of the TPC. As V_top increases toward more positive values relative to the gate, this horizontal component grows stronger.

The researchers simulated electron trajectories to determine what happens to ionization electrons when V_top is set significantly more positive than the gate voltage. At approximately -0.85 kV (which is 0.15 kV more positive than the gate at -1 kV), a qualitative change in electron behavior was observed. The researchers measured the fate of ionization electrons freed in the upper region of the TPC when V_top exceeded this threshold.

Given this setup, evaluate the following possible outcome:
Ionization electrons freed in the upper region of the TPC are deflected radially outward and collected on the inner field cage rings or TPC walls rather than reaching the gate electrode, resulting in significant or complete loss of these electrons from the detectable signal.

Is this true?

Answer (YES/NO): YES